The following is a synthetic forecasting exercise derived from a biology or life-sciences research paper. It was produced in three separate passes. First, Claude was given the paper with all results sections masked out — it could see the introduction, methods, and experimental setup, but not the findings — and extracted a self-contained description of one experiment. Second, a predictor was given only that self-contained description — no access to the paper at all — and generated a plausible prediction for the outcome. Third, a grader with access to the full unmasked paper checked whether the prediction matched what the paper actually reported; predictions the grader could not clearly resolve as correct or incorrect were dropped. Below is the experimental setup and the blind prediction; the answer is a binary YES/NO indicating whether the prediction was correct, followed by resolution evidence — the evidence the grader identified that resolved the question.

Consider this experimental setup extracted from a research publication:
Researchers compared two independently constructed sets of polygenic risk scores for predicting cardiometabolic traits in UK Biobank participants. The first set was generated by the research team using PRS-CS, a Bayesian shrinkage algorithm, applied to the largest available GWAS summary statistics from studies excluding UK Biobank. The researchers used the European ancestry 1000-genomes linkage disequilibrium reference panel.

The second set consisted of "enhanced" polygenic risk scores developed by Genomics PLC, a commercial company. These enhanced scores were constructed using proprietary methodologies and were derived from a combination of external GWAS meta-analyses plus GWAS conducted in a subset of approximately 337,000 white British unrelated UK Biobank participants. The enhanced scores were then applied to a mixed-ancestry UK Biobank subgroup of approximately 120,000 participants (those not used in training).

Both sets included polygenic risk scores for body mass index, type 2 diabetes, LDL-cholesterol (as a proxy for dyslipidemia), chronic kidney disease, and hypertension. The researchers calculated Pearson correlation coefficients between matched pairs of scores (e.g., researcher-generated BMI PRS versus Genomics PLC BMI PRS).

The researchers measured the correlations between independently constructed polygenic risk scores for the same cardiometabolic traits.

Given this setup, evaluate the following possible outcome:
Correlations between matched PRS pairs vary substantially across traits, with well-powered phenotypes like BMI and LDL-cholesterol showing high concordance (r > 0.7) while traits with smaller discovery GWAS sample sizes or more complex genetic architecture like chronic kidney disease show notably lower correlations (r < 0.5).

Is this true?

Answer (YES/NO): NO